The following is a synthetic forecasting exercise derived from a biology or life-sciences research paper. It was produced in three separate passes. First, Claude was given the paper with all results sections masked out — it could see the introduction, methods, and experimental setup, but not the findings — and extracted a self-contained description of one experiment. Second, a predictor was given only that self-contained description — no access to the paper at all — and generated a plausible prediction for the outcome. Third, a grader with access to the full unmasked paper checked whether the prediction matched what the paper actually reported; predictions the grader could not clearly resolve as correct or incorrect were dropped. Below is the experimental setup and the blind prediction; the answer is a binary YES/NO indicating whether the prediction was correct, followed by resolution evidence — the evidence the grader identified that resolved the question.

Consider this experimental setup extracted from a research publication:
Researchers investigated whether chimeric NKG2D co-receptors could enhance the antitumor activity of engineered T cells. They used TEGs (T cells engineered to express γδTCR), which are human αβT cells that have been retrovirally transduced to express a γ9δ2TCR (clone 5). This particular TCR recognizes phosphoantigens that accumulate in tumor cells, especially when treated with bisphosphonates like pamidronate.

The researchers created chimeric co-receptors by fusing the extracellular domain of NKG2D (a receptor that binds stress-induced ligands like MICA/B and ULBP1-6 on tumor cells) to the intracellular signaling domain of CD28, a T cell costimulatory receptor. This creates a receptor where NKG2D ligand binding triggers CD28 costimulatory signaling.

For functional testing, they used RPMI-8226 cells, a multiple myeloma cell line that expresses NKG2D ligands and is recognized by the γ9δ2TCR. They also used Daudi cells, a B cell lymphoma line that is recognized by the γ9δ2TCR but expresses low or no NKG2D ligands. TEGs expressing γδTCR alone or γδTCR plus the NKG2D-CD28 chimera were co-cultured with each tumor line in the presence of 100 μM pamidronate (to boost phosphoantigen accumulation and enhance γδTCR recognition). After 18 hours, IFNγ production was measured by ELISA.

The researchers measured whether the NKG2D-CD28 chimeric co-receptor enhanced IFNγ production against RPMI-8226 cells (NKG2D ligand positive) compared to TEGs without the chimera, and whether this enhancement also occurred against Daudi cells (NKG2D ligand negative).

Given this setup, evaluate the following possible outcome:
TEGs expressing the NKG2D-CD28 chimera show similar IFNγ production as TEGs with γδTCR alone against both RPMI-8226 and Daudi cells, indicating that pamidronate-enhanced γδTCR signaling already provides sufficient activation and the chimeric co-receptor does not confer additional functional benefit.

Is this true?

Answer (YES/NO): NO